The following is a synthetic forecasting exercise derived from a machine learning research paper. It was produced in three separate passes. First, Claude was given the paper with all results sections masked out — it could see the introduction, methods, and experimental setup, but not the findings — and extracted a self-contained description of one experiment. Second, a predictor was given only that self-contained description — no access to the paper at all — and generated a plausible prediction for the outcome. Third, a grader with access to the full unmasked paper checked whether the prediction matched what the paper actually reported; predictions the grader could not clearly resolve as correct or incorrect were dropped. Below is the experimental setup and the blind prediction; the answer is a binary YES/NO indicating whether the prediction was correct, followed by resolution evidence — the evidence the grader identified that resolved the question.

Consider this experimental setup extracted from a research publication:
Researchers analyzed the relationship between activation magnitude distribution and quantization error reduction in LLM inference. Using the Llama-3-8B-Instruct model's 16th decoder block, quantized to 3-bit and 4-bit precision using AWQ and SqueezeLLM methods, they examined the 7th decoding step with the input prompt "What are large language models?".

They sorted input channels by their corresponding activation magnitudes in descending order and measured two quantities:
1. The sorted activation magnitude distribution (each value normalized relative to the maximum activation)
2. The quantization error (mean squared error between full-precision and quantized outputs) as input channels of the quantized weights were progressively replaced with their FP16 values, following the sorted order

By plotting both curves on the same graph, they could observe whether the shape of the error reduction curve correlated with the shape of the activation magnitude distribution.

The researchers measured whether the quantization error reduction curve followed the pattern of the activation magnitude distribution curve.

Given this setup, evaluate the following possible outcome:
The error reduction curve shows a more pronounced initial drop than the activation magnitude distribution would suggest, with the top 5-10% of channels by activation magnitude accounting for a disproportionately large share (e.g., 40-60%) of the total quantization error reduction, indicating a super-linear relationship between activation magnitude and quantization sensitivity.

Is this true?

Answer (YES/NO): NO